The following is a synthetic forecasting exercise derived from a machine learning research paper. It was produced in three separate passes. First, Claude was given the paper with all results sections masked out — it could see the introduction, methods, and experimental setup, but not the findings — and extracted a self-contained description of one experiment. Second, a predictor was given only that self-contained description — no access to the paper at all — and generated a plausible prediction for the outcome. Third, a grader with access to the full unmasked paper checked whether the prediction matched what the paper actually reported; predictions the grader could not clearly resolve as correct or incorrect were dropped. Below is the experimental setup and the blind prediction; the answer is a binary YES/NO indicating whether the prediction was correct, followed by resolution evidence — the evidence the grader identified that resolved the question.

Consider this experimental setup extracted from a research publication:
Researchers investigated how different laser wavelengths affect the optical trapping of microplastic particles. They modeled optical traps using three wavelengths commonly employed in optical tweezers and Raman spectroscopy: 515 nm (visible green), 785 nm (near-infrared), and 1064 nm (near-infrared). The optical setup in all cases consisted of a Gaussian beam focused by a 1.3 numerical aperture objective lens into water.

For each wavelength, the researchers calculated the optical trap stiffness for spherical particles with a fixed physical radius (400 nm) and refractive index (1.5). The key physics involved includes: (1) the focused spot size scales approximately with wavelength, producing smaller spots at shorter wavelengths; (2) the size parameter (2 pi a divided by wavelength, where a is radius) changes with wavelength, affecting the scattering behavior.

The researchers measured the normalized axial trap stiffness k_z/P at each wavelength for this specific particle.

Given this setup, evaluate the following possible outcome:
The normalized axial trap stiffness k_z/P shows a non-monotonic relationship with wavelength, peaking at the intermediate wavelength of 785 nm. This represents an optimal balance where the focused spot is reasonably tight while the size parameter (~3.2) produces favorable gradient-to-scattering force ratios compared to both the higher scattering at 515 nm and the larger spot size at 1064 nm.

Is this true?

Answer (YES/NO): NO